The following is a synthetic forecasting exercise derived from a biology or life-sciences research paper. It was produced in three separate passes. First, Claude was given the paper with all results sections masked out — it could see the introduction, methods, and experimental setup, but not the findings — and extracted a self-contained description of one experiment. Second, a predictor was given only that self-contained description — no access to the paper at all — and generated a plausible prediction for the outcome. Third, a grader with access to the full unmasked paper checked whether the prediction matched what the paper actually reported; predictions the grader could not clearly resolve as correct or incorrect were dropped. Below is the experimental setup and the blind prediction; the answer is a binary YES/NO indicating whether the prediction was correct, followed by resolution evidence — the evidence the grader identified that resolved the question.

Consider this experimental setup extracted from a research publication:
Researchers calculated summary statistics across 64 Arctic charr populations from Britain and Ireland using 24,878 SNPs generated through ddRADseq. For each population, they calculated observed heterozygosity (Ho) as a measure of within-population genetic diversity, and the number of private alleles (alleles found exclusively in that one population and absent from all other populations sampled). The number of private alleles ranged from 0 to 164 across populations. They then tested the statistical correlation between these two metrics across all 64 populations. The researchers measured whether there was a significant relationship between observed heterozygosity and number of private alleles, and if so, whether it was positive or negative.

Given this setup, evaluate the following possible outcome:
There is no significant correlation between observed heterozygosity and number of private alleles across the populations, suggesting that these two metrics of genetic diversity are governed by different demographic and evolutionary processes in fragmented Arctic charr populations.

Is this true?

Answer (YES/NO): NO